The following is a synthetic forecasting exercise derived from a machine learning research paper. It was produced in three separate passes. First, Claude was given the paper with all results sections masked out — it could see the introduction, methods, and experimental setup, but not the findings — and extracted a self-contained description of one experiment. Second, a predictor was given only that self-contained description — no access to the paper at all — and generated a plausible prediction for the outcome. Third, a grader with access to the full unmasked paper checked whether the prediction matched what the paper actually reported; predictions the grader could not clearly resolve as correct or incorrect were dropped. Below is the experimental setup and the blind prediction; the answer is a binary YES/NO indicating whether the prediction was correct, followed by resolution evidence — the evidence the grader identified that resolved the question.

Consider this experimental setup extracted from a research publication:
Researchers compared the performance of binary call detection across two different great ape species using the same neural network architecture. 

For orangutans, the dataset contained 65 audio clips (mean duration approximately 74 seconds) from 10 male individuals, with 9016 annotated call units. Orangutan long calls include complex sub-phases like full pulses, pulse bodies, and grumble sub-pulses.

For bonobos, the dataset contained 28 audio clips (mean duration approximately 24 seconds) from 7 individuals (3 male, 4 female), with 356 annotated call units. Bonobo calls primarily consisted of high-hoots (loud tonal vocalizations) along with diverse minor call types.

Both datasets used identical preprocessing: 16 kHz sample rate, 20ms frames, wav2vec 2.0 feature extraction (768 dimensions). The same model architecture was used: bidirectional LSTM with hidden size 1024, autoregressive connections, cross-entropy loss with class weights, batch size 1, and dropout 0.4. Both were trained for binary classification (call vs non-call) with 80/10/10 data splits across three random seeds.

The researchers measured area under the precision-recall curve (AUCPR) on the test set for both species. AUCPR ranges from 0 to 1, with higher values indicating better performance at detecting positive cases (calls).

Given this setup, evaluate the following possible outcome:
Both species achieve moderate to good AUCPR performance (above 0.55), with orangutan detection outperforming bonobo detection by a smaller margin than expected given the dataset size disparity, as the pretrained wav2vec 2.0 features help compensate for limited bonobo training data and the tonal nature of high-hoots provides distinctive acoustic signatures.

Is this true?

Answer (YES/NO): YES